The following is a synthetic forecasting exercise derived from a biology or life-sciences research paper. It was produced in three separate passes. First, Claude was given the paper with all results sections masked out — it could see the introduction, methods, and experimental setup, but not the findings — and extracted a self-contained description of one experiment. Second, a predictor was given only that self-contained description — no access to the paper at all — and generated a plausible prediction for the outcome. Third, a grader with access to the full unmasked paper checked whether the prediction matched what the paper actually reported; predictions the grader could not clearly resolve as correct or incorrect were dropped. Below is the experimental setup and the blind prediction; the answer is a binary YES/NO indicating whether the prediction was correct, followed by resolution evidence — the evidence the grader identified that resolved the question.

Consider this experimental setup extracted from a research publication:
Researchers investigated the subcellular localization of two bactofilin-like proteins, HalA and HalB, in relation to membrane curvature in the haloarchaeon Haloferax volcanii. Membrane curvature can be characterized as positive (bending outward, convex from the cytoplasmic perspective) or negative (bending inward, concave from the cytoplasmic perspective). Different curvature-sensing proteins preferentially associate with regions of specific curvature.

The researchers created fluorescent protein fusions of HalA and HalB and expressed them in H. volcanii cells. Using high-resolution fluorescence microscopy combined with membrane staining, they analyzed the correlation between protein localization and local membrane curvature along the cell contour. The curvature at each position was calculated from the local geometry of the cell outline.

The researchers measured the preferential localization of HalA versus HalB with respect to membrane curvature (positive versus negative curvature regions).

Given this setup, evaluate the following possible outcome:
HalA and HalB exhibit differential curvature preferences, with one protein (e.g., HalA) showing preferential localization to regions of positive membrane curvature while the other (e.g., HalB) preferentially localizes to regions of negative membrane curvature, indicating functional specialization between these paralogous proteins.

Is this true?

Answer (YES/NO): YES